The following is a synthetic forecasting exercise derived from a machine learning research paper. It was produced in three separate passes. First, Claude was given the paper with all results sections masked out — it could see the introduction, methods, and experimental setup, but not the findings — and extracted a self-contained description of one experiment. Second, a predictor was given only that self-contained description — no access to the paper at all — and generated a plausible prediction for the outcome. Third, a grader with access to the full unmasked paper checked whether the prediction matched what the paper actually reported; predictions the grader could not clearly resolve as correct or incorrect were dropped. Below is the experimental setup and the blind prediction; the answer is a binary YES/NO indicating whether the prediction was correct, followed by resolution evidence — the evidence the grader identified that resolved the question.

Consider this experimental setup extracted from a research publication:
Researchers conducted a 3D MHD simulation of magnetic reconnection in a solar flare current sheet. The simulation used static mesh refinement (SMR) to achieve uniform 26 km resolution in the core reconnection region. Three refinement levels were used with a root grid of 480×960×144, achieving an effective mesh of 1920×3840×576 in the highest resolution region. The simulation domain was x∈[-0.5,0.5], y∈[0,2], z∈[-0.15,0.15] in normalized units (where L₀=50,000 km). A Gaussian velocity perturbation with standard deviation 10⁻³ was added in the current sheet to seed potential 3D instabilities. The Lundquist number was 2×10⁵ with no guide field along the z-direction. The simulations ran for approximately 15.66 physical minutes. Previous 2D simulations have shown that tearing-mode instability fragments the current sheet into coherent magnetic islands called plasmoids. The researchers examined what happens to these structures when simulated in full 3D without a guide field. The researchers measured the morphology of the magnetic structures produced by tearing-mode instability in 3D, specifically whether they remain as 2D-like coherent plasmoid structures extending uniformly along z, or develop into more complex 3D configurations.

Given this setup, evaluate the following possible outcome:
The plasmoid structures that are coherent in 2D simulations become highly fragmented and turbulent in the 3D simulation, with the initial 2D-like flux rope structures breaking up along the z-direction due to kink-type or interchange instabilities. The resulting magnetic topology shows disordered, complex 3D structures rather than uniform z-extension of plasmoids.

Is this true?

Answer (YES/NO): YES